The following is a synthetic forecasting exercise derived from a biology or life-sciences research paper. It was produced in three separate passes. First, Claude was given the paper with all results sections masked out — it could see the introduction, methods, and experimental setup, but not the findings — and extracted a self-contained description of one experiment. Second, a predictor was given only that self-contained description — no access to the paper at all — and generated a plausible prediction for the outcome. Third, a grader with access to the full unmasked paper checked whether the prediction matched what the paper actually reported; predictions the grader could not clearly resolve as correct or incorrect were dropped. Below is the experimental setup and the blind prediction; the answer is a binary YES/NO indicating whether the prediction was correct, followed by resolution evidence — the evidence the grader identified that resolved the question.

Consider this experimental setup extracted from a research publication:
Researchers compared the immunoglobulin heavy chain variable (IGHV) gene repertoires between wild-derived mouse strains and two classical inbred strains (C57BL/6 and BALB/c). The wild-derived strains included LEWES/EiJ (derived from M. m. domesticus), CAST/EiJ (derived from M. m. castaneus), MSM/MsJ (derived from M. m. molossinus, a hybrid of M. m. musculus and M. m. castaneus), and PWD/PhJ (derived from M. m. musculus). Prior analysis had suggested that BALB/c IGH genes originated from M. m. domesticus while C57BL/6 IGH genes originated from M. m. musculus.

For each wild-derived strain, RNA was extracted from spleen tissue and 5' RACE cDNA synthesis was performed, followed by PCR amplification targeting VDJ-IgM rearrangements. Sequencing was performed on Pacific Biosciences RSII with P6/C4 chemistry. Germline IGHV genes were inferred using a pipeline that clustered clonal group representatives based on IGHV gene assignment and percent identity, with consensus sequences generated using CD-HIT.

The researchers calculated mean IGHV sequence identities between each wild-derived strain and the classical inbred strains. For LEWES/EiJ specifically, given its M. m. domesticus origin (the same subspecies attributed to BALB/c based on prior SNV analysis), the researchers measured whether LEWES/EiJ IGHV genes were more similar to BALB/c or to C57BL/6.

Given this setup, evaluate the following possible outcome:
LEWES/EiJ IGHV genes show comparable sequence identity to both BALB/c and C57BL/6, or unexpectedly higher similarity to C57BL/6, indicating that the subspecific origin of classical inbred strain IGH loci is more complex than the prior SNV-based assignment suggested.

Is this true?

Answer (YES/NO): NO